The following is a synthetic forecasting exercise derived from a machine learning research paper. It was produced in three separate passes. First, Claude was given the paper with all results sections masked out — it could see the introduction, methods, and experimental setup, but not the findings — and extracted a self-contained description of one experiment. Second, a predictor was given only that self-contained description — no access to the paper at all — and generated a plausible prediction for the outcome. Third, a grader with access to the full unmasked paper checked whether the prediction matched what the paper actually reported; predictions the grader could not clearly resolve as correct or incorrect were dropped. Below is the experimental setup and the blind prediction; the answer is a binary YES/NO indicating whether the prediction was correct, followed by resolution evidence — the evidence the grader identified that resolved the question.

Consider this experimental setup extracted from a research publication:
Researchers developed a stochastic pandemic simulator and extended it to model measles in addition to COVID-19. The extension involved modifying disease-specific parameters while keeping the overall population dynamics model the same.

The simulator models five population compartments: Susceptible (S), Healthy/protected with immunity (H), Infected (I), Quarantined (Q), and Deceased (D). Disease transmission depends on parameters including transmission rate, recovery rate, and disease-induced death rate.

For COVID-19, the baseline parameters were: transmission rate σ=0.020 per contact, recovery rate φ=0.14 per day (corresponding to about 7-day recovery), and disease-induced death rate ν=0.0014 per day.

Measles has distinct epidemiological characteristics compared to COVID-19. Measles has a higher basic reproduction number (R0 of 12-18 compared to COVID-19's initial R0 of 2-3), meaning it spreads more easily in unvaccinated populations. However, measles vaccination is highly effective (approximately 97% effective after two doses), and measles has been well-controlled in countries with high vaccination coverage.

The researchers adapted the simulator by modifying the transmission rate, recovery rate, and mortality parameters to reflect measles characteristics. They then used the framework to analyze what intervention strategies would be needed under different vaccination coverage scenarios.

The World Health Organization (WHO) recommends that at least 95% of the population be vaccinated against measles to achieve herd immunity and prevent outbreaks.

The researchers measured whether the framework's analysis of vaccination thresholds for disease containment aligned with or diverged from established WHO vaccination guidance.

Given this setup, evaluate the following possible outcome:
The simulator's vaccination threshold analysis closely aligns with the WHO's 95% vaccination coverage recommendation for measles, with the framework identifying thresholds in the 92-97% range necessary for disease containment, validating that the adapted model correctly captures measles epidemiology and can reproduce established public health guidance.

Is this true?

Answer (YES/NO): YES